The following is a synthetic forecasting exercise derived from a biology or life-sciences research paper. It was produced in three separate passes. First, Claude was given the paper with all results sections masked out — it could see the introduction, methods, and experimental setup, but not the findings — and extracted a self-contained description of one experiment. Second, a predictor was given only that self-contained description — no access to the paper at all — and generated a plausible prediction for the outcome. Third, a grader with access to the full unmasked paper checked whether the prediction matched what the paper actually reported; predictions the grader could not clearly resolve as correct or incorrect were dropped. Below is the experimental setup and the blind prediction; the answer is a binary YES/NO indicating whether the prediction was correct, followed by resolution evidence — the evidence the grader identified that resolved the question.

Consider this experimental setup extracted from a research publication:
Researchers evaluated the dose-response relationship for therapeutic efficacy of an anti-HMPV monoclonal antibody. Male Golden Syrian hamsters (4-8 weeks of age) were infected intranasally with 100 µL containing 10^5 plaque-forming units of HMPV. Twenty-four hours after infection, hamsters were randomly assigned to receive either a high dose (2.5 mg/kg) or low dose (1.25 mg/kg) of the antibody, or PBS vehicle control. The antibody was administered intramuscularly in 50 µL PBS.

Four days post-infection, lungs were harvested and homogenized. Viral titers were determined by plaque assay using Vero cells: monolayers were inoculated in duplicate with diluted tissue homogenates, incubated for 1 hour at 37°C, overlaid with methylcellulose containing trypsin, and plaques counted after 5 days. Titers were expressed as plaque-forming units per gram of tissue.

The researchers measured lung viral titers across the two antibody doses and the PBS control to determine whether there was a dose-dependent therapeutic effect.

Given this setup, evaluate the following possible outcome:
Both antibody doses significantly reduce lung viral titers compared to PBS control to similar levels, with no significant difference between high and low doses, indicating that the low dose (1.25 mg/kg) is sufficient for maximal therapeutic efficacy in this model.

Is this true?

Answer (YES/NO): NO